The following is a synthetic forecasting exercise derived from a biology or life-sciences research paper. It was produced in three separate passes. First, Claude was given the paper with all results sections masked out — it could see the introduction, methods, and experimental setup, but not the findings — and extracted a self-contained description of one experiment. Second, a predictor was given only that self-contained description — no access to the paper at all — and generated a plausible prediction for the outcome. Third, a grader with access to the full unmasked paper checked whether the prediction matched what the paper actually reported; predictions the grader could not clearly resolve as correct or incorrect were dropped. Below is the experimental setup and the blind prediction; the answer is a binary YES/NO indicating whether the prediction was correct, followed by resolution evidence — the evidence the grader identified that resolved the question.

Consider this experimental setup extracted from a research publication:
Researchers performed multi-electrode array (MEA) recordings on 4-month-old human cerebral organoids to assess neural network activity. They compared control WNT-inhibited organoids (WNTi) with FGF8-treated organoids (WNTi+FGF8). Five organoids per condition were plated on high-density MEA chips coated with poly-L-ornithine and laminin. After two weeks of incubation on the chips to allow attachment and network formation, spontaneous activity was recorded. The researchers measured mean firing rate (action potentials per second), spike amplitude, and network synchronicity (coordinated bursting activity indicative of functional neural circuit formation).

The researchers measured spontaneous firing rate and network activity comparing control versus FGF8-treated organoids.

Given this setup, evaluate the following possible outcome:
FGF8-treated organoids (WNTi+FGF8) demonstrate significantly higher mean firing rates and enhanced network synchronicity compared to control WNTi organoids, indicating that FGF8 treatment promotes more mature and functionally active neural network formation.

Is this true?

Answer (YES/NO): NO